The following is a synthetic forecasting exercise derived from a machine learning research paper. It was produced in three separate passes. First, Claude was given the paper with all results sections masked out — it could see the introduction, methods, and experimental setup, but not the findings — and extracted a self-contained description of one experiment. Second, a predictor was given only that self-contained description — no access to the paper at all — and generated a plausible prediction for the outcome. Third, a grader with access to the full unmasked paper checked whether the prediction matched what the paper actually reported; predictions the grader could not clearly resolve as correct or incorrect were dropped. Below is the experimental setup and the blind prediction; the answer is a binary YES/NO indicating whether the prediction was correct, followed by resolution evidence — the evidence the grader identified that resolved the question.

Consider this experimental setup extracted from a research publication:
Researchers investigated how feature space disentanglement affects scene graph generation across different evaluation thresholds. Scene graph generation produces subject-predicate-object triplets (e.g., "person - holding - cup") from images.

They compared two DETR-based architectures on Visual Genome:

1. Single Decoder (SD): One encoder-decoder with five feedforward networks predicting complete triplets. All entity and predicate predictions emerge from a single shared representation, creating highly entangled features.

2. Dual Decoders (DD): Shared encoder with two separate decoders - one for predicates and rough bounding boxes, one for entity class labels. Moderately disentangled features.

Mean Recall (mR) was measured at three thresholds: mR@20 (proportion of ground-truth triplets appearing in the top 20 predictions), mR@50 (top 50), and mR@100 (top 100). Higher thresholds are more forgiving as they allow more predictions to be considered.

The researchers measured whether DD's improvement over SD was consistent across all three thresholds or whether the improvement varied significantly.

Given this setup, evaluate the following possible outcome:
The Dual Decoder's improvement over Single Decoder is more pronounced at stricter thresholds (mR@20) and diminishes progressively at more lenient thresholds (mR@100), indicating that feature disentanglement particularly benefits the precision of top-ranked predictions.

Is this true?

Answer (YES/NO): NO